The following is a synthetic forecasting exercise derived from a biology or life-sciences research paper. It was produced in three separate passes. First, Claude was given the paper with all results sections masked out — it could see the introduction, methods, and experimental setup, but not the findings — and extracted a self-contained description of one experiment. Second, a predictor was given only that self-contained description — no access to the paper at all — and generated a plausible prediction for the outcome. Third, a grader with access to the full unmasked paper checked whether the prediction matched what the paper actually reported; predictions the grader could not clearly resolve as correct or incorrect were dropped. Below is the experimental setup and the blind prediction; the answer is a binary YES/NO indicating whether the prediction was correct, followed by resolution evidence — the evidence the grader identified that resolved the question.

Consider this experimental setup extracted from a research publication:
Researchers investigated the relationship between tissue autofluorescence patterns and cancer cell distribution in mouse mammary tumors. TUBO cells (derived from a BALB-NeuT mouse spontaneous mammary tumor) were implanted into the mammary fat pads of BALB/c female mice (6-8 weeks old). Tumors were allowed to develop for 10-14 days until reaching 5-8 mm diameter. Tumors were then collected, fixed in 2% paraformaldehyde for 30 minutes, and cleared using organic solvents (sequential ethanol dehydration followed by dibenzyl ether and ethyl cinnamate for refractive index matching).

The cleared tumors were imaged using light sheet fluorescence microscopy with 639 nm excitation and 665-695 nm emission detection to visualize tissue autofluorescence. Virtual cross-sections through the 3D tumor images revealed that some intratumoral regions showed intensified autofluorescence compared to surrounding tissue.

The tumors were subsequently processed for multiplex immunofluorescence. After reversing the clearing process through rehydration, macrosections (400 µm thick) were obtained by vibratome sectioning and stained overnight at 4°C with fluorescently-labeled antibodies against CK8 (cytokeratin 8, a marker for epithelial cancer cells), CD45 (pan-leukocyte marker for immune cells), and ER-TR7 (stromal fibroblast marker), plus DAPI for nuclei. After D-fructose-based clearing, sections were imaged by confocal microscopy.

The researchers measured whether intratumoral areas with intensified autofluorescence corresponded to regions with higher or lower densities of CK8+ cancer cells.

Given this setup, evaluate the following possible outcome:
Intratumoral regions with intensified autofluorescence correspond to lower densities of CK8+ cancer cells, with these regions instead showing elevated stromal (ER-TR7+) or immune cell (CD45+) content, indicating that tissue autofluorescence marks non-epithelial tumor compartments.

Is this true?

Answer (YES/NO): YES